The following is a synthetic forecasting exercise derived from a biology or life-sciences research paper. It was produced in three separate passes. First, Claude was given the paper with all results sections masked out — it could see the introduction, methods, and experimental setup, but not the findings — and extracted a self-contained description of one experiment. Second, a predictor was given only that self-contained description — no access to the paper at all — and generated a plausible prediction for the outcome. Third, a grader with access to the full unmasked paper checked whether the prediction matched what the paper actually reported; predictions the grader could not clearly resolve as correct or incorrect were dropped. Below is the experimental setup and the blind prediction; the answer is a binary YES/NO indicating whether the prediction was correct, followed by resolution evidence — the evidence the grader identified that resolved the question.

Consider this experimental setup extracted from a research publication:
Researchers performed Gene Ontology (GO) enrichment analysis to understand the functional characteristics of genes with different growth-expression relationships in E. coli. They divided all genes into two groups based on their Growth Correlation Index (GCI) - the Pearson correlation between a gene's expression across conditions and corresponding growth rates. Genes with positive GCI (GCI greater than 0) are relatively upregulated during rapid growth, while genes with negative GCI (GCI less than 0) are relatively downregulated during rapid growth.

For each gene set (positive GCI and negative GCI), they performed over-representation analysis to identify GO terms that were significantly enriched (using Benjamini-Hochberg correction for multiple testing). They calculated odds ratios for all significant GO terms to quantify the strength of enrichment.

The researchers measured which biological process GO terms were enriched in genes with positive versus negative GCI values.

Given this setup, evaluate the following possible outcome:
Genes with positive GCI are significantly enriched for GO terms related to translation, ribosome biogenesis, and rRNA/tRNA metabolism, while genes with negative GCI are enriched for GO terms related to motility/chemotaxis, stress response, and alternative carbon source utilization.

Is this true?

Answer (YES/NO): NO